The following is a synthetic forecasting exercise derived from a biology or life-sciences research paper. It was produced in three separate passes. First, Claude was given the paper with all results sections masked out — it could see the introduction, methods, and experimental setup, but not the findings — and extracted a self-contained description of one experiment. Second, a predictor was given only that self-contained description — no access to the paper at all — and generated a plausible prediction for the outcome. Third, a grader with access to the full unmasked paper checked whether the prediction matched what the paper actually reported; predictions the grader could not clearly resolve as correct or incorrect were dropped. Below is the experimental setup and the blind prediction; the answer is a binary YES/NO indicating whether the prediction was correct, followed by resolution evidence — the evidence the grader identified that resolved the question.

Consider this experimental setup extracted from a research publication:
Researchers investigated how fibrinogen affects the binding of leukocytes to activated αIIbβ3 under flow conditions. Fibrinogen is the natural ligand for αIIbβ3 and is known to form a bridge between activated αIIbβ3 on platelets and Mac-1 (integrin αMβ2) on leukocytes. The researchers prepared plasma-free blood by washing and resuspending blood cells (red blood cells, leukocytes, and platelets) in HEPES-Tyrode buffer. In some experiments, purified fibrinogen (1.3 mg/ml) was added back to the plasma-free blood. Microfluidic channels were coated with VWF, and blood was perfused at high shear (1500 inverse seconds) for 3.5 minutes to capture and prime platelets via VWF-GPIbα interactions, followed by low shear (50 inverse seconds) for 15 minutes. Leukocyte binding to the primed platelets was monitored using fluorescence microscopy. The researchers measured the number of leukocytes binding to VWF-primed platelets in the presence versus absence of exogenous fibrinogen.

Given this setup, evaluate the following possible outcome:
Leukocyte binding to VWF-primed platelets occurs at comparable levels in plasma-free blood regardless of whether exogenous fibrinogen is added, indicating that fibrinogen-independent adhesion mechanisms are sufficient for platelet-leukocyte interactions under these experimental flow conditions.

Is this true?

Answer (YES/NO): NO